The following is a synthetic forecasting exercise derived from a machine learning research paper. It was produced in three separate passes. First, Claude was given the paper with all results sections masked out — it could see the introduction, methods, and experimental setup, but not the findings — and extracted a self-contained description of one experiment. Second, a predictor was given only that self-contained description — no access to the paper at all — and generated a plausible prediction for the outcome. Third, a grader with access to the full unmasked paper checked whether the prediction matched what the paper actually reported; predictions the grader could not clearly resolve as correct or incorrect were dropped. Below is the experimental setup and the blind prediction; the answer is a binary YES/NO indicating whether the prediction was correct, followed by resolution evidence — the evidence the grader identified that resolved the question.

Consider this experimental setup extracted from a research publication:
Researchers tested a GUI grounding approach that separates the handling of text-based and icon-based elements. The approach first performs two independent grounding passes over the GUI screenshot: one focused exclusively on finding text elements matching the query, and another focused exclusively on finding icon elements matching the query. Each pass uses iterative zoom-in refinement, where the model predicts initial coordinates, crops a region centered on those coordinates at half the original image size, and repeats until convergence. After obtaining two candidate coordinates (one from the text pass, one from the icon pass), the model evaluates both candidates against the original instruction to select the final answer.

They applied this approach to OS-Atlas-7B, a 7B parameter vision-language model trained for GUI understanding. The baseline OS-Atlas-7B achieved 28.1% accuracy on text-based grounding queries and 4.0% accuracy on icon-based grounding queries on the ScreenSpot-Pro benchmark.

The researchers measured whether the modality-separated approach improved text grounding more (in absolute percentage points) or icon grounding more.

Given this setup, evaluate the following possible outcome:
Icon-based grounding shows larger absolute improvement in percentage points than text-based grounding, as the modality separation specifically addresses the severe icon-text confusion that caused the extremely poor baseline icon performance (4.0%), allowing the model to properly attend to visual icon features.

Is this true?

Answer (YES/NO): NO